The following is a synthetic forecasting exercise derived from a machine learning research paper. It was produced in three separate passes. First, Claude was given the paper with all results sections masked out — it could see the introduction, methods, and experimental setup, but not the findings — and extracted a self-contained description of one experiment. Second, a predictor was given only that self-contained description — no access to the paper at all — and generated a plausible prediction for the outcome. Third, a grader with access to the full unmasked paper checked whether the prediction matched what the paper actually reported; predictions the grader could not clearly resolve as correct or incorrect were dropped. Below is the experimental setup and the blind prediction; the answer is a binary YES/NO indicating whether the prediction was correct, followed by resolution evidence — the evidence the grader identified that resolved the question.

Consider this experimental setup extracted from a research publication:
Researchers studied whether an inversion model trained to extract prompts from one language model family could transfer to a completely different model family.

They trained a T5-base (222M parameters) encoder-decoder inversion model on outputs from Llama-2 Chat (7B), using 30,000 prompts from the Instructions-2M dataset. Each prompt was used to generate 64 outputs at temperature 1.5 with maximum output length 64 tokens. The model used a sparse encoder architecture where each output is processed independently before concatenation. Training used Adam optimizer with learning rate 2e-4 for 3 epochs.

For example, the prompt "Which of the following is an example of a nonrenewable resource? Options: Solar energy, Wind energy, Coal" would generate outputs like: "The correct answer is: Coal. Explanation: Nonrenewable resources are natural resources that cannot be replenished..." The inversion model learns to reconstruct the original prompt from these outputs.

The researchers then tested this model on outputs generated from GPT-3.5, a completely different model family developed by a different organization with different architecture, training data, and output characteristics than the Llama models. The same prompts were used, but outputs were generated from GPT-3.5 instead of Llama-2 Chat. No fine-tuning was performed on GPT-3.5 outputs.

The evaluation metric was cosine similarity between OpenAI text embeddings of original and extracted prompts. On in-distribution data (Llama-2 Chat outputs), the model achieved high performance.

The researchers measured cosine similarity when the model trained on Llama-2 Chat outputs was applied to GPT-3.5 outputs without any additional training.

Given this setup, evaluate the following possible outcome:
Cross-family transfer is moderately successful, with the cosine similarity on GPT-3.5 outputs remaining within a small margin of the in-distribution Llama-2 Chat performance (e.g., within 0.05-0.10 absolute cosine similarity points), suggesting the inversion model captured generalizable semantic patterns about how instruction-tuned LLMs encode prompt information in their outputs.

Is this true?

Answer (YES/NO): YES